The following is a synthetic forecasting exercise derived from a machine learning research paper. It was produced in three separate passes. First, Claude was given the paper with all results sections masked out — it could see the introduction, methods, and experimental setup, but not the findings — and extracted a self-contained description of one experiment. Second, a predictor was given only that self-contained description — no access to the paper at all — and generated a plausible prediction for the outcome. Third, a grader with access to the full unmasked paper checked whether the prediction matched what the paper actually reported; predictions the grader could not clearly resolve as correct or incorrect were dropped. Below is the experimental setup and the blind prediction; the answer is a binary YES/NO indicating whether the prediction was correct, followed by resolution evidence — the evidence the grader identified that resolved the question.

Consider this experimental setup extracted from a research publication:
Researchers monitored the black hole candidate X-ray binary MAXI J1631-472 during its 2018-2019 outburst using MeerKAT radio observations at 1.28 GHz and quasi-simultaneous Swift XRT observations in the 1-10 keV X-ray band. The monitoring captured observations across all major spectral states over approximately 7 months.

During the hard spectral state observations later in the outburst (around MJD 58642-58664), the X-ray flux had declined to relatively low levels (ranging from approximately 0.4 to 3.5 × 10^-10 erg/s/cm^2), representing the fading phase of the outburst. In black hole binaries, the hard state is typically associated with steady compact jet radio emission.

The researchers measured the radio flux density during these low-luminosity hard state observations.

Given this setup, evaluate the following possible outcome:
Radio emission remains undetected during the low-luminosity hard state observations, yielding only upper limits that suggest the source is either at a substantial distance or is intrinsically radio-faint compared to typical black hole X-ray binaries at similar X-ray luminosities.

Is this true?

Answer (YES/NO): NO